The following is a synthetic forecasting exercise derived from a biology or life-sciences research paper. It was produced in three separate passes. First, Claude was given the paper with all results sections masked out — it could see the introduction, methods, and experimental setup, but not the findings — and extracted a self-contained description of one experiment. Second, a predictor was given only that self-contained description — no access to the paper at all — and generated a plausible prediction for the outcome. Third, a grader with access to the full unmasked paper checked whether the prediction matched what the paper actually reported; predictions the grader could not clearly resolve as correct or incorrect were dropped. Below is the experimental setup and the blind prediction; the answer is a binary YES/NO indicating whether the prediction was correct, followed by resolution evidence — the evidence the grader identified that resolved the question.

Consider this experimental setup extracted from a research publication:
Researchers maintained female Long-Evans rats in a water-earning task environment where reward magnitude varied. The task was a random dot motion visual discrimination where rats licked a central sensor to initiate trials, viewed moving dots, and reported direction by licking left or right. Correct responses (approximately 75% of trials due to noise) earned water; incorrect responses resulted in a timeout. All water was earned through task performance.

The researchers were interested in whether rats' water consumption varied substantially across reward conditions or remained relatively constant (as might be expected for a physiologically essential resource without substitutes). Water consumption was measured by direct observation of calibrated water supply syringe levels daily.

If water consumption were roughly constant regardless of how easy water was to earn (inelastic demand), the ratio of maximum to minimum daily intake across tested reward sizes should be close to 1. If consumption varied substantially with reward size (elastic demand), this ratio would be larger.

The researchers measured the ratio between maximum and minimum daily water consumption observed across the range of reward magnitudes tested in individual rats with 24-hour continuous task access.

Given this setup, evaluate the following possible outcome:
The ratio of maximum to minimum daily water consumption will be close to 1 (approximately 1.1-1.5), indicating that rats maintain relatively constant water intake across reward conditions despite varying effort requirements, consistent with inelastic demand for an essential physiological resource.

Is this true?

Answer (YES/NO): NO